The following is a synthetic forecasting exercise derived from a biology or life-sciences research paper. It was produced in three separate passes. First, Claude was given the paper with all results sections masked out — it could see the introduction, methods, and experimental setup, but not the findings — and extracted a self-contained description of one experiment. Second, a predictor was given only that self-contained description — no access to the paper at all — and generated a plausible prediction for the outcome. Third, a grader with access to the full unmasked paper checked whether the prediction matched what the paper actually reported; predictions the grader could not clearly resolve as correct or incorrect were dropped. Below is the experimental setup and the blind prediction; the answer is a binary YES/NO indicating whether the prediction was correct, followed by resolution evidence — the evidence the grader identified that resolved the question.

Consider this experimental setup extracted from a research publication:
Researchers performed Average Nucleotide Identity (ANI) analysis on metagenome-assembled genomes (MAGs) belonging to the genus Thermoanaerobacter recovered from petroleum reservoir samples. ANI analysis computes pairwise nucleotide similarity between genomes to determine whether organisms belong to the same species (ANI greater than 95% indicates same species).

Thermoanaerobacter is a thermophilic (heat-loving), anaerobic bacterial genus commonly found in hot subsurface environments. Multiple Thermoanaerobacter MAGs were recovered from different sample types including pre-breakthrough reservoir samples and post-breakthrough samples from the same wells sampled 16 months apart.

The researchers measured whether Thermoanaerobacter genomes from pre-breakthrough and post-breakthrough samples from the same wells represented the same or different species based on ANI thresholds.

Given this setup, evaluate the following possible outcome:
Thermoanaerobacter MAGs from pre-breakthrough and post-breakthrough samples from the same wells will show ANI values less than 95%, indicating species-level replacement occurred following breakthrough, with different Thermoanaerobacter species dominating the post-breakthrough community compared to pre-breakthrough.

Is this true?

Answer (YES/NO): NO